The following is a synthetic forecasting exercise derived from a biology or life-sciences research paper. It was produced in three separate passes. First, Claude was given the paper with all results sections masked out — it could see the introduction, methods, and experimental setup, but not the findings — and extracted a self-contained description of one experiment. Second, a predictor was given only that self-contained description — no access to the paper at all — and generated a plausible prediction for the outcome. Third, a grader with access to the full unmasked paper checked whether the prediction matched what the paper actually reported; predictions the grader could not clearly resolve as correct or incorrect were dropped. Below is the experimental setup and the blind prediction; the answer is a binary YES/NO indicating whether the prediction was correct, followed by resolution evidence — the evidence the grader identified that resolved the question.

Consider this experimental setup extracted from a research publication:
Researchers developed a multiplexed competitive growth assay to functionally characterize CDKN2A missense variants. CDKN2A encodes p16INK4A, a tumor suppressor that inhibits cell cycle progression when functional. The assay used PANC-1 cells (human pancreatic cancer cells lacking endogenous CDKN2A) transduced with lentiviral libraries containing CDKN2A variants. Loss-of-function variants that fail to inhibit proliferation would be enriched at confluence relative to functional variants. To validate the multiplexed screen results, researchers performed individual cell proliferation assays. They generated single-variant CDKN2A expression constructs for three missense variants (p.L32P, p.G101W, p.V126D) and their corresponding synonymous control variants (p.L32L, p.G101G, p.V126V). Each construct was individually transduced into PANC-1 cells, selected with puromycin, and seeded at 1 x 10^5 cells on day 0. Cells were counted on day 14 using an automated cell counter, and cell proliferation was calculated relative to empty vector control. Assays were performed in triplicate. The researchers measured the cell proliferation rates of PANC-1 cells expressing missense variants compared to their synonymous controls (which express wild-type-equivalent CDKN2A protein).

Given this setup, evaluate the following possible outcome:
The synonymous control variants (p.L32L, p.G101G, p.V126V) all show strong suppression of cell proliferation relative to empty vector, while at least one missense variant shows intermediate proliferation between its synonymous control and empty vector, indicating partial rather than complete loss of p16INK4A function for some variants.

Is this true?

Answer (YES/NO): NO